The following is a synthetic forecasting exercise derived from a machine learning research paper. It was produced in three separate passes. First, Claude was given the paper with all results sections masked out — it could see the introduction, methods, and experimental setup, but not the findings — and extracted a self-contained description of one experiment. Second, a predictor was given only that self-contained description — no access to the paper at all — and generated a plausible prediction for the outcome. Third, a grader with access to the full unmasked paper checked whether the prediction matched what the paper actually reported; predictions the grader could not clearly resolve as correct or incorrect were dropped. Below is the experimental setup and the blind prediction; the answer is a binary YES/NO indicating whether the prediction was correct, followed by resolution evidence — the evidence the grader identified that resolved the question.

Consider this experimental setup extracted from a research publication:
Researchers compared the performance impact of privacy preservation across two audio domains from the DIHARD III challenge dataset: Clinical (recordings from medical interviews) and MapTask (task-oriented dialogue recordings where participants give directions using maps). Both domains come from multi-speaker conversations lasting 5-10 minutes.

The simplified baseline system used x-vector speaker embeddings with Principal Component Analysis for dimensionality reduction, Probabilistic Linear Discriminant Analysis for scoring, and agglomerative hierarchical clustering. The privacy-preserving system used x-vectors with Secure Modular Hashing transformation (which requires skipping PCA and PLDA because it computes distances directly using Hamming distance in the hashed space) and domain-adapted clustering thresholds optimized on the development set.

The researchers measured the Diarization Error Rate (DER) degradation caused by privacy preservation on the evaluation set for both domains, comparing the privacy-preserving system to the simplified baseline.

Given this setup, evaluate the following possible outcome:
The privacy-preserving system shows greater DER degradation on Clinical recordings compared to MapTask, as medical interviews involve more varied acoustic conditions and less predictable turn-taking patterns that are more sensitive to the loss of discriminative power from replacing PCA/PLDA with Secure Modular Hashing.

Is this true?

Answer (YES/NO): NO